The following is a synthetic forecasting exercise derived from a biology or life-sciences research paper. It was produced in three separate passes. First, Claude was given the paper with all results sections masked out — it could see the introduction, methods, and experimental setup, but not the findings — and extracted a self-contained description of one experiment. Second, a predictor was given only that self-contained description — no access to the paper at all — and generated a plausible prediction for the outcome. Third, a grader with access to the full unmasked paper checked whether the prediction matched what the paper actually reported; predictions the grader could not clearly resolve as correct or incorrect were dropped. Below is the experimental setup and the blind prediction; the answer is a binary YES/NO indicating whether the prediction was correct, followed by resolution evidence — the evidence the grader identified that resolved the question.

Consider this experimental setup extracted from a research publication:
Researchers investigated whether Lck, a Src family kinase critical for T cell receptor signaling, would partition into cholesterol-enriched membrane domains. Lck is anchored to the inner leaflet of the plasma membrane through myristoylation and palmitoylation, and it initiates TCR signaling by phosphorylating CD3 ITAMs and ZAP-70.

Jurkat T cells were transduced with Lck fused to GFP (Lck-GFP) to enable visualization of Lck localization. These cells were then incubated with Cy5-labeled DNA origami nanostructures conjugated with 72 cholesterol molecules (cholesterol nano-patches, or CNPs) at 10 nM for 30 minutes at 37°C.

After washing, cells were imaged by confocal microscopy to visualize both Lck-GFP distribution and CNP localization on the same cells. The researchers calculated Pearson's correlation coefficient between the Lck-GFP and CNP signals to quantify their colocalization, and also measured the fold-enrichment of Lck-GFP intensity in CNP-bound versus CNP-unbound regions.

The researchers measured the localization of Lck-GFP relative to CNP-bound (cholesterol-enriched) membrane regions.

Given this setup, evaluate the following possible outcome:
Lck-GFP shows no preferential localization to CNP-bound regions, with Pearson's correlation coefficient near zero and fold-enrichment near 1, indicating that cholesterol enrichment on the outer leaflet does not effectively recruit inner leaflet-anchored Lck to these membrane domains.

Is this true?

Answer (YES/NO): NO